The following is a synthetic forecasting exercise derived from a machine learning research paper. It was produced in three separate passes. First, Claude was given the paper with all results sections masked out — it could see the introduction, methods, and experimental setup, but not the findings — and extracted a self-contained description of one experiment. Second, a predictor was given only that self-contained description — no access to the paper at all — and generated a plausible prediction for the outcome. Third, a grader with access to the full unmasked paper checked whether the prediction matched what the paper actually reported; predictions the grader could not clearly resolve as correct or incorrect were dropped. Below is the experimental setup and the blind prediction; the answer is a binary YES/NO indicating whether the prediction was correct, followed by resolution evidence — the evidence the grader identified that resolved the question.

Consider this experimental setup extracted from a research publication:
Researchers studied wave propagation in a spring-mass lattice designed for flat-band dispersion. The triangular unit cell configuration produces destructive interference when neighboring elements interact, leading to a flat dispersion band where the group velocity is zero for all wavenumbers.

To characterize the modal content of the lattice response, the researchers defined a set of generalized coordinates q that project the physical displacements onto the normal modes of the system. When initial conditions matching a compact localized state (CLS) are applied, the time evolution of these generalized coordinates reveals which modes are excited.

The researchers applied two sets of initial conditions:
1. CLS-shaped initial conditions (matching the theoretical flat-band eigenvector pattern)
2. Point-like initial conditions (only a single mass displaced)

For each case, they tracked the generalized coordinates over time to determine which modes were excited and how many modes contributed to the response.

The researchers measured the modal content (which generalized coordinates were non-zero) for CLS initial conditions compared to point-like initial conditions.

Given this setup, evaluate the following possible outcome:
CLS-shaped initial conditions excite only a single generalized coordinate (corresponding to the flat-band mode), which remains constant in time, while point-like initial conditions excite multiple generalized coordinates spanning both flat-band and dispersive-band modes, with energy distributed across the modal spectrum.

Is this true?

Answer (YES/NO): NO